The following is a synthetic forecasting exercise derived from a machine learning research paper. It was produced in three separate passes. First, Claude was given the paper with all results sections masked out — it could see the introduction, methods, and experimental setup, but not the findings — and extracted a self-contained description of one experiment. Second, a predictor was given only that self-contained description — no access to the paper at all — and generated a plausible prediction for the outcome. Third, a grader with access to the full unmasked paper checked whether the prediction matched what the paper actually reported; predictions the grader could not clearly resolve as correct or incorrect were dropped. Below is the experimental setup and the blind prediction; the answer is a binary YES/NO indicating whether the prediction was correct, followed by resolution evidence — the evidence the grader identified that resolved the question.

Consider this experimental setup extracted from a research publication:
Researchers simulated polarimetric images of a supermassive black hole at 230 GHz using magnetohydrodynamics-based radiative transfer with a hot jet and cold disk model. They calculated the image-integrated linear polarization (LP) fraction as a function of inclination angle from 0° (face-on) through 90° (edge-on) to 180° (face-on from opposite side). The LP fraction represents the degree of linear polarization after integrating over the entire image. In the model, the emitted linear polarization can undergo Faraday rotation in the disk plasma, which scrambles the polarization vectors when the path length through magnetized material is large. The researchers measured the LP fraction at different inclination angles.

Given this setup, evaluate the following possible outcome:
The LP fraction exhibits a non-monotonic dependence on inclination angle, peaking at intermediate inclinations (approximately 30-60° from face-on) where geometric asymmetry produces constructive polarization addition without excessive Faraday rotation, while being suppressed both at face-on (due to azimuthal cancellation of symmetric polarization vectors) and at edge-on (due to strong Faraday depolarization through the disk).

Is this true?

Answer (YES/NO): NO